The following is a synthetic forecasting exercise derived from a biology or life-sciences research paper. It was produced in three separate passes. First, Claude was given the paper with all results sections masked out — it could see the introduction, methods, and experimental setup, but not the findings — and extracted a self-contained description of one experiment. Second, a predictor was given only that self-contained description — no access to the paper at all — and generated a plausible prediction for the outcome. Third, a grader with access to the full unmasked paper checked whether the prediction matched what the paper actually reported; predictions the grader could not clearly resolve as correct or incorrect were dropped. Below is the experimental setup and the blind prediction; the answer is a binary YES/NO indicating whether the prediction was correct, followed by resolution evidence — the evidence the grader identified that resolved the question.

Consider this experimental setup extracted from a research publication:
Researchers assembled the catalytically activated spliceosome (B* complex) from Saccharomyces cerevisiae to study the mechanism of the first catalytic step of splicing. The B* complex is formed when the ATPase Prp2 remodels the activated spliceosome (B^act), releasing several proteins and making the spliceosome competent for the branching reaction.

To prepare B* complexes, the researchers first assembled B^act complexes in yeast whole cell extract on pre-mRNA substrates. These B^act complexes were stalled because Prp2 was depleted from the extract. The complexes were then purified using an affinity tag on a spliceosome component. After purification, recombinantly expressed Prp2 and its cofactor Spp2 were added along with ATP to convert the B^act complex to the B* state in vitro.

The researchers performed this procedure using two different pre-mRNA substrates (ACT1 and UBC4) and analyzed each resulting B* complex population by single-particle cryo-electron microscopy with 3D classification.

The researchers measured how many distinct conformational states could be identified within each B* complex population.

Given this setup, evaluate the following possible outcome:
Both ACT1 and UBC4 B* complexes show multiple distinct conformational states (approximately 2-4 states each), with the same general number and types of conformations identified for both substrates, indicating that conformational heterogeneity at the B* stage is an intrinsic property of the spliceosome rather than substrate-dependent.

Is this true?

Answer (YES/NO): NO